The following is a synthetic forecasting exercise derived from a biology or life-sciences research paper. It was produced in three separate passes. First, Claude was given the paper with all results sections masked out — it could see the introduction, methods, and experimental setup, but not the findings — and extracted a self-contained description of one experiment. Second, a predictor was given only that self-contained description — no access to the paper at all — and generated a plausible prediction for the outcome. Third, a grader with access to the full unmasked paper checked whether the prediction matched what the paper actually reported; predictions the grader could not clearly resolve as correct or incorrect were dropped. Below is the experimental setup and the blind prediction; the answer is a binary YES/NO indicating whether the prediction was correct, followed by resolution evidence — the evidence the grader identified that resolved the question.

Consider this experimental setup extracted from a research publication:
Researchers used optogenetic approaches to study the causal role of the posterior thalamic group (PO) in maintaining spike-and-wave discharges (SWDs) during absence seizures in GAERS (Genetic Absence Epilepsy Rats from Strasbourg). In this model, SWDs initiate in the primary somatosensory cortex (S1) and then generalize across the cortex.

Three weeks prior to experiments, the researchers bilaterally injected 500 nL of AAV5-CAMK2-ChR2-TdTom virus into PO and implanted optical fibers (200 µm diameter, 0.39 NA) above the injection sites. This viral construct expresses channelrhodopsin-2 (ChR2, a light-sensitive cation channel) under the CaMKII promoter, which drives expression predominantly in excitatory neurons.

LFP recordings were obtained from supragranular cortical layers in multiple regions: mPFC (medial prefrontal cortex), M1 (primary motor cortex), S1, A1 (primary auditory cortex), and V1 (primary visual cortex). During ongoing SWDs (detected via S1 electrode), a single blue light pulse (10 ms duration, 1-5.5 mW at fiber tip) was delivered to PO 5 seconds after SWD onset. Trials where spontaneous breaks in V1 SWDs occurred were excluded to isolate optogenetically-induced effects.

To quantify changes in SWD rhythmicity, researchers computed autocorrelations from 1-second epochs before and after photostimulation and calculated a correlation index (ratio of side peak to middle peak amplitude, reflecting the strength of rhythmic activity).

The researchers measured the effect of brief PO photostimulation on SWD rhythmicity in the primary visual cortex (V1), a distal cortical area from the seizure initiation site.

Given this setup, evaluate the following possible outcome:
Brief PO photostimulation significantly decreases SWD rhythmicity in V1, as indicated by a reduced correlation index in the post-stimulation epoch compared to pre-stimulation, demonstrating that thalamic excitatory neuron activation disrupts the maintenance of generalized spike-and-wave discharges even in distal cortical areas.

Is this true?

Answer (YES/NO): YES